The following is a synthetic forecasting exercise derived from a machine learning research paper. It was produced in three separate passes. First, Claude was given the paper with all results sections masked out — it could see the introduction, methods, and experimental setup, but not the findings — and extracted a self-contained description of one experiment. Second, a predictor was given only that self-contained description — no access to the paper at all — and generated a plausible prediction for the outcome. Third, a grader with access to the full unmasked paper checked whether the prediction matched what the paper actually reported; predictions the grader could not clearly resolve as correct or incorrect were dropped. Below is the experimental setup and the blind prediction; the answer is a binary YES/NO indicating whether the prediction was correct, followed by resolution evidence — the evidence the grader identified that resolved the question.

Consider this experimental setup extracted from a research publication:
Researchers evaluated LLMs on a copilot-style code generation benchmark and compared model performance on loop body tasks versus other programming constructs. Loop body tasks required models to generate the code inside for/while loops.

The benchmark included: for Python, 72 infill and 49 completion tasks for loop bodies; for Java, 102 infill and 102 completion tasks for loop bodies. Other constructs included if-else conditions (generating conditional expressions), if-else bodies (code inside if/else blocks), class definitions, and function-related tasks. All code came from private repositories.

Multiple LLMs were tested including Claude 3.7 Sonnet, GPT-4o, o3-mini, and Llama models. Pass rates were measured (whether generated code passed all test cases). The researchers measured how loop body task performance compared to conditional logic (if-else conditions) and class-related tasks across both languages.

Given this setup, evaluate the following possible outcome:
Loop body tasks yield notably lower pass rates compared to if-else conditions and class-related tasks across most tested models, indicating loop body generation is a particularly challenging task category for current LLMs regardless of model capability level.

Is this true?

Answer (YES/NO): NO